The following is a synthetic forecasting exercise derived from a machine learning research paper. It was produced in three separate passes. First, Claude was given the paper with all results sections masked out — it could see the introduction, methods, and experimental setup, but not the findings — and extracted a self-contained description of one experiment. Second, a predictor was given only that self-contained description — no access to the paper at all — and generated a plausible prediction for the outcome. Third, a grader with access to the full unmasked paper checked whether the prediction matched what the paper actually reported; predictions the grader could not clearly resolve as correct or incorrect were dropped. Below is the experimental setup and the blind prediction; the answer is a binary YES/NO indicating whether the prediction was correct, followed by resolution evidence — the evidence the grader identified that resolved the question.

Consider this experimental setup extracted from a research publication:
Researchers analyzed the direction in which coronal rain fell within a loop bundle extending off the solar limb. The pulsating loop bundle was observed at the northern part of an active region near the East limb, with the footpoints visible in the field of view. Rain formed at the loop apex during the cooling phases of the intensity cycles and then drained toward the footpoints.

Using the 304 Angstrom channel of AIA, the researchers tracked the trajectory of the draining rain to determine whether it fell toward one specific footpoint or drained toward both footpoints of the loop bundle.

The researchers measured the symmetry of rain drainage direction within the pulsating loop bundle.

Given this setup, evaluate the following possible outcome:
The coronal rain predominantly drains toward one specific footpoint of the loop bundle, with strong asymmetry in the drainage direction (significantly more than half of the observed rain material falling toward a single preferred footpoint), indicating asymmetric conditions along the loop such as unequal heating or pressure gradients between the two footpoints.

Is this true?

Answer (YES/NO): NO